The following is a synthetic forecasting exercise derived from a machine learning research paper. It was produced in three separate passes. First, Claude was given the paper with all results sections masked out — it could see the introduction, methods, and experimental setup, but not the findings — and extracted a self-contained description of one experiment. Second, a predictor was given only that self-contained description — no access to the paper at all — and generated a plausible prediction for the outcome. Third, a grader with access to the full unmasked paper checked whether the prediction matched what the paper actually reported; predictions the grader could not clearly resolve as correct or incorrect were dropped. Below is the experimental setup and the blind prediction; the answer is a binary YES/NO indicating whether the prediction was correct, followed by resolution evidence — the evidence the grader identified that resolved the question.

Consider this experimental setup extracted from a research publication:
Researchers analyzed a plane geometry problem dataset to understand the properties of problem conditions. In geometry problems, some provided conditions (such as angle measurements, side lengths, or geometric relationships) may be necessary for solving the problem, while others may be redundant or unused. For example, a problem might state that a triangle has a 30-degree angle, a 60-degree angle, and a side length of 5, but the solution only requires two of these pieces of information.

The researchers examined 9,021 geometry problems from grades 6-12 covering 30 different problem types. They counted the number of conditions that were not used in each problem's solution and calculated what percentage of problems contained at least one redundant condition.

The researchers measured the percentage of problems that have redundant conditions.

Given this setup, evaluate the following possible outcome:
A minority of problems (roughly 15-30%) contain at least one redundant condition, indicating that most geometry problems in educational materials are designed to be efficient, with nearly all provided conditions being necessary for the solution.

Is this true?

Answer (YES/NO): NO